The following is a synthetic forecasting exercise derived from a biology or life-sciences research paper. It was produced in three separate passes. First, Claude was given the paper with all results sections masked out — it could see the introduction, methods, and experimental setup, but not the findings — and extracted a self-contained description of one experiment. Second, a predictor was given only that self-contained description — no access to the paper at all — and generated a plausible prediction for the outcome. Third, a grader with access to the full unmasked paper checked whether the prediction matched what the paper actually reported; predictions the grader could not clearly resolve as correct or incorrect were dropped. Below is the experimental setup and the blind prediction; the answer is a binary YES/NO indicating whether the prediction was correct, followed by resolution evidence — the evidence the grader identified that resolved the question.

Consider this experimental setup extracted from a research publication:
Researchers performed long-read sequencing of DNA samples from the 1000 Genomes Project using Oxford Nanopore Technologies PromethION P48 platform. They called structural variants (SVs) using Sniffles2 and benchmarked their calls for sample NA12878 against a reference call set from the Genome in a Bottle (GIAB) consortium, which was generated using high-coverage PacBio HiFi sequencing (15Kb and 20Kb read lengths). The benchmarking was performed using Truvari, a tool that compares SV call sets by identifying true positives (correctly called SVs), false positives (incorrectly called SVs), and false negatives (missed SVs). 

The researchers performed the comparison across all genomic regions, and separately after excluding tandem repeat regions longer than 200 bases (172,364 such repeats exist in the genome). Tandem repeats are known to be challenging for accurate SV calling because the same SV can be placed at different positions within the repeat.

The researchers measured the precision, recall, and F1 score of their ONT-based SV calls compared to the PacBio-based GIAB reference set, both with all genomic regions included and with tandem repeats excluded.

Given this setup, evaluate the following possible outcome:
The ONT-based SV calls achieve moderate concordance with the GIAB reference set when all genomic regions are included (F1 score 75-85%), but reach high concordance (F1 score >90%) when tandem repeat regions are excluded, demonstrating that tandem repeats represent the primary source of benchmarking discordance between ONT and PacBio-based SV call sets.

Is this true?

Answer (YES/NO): NO